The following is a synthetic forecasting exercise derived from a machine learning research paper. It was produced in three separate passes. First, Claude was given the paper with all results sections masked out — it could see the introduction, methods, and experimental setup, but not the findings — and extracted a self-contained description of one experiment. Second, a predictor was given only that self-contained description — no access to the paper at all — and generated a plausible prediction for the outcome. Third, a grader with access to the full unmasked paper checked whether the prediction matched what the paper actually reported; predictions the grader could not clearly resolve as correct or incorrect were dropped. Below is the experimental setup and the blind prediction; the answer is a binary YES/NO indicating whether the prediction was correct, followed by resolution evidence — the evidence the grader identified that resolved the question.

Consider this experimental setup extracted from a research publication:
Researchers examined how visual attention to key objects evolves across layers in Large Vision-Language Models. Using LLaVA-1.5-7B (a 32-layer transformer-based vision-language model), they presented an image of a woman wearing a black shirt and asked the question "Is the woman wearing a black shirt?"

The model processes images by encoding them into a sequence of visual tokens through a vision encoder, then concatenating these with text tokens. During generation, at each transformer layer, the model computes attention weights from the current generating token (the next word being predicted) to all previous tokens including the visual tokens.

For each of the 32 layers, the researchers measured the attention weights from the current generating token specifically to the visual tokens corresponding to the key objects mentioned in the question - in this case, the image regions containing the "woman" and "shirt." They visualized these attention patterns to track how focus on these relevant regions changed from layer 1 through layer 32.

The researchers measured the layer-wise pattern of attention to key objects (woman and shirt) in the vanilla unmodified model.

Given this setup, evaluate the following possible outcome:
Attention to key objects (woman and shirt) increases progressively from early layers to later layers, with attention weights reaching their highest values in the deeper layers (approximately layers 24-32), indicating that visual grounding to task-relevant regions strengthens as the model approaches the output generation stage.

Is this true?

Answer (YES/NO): NO